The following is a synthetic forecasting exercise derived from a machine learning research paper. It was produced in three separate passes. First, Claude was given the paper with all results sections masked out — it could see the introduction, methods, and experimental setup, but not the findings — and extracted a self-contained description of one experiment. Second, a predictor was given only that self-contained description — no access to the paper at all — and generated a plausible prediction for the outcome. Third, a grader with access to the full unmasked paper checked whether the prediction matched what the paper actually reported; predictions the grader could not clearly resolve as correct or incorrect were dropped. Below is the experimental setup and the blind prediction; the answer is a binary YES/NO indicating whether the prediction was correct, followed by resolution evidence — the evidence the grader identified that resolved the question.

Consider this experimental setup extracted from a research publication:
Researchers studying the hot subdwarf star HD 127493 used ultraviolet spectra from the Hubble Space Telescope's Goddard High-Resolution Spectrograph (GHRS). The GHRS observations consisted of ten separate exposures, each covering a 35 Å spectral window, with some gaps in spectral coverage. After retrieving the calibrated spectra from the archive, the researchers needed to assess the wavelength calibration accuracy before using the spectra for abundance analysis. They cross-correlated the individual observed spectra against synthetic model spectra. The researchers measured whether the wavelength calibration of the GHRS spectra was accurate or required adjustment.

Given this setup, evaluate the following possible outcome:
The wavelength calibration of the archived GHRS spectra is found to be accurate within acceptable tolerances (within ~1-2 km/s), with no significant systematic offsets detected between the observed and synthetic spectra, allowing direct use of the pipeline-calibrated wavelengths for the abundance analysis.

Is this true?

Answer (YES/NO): NO